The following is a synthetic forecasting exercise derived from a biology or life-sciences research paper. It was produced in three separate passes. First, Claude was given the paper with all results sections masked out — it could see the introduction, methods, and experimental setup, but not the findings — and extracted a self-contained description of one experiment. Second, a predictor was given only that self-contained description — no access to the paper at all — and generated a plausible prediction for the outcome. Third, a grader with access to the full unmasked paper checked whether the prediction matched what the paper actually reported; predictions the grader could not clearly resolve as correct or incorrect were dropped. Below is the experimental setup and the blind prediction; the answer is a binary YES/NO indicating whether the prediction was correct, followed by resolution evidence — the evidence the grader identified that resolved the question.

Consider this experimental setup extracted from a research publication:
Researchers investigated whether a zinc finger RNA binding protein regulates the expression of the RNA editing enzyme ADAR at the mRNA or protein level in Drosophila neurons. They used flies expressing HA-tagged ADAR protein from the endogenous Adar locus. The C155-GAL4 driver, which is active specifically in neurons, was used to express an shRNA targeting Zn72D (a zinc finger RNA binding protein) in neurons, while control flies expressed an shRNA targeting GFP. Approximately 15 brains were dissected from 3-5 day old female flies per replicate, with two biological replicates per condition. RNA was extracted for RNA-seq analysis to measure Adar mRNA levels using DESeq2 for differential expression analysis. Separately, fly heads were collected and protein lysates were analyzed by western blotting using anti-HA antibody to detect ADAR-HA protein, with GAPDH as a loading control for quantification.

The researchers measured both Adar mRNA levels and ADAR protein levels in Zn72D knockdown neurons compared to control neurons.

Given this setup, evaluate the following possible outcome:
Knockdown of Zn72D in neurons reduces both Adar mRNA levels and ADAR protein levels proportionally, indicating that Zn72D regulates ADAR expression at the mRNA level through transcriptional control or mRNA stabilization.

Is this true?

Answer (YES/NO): NO